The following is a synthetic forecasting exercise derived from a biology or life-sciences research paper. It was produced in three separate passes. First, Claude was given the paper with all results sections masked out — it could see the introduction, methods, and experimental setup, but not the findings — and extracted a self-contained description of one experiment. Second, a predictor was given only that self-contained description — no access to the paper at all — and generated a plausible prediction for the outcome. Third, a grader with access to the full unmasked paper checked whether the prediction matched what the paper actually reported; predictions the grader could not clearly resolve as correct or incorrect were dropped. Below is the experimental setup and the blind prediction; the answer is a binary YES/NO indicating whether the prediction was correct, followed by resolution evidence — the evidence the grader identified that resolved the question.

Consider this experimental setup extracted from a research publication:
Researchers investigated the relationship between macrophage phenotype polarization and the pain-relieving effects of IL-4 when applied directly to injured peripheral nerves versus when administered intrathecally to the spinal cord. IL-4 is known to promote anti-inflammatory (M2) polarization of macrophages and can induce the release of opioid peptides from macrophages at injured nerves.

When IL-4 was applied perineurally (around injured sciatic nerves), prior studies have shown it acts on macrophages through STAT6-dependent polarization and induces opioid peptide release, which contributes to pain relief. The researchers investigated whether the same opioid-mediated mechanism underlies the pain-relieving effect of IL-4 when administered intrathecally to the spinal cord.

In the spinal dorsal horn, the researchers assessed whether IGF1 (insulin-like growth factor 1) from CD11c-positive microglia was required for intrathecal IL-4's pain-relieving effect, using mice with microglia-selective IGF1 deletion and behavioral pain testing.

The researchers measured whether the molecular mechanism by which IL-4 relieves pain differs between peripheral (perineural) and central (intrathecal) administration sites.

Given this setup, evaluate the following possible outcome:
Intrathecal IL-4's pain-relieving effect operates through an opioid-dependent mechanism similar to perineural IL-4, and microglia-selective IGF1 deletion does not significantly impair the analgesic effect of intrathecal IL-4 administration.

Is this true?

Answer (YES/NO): NO